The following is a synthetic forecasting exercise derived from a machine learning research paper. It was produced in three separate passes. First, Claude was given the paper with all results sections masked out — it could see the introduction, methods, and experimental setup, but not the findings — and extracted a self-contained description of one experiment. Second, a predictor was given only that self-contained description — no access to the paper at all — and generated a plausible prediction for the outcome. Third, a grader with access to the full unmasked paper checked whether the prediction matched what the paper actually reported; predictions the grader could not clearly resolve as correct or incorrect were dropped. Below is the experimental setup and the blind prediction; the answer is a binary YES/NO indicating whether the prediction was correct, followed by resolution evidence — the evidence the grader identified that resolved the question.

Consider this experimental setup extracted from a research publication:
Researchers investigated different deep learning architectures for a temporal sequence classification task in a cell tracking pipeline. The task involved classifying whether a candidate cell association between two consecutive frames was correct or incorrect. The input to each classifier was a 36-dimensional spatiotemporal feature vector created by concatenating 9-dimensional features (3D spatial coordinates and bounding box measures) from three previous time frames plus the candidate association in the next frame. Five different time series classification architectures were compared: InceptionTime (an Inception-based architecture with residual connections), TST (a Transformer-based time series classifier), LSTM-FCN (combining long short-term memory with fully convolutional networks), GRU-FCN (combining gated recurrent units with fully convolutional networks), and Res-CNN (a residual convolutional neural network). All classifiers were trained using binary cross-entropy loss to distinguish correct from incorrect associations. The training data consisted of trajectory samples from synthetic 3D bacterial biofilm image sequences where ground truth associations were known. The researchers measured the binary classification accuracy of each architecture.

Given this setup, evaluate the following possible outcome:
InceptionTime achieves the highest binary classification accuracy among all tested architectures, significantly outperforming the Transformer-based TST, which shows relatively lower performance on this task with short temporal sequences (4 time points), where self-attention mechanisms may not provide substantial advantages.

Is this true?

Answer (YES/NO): YES